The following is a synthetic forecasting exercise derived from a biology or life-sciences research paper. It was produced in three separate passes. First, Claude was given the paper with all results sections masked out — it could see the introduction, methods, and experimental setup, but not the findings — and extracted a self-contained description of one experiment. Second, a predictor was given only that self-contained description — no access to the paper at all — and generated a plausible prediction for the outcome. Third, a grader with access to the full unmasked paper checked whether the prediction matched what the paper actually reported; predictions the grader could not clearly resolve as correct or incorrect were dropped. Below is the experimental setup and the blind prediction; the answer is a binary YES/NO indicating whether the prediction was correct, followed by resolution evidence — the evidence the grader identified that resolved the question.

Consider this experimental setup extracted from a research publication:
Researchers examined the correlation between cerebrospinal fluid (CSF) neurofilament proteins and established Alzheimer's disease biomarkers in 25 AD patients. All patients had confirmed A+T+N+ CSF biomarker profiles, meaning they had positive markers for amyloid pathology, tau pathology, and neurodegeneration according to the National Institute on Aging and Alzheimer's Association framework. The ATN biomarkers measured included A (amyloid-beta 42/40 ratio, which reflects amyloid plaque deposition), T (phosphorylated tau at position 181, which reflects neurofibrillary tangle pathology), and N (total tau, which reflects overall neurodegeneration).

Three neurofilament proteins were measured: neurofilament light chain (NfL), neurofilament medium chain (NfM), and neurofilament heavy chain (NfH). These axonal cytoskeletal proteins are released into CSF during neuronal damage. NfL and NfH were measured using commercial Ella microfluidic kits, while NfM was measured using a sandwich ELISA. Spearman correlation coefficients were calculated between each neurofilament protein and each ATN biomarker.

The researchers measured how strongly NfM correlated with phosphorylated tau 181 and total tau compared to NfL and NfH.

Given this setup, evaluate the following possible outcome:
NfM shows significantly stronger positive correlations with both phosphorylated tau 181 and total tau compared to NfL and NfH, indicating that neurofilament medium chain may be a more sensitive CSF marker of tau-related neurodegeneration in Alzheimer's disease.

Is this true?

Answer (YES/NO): YES